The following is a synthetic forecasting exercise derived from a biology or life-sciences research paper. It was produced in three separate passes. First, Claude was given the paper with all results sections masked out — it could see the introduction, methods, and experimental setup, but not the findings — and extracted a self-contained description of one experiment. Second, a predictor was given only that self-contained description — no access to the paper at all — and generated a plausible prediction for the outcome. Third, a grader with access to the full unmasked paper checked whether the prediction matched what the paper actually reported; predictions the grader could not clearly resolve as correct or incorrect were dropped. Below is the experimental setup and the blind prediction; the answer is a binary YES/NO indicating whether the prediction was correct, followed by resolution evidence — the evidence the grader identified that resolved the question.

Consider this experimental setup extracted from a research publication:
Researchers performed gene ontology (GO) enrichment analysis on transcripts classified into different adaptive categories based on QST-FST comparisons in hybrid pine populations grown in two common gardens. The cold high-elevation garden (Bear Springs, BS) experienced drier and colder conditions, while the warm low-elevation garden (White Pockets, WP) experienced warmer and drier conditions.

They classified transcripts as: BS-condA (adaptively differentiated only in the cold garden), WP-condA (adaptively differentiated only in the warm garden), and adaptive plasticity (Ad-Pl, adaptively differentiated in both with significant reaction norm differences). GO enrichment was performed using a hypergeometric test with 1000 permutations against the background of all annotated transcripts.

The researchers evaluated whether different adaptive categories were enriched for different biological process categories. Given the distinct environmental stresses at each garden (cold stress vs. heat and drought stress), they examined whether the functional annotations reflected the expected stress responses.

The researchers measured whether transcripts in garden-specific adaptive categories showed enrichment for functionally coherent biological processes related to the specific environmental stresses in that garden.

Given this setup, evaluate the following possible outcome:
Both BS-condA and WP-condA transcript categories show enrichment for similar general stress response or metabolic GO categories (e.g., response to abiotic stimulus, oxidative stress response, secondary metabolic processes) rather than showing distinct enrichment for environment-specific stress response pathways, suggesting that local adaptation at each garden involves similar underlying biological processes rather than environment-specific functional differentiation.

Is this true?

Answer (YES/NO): NO